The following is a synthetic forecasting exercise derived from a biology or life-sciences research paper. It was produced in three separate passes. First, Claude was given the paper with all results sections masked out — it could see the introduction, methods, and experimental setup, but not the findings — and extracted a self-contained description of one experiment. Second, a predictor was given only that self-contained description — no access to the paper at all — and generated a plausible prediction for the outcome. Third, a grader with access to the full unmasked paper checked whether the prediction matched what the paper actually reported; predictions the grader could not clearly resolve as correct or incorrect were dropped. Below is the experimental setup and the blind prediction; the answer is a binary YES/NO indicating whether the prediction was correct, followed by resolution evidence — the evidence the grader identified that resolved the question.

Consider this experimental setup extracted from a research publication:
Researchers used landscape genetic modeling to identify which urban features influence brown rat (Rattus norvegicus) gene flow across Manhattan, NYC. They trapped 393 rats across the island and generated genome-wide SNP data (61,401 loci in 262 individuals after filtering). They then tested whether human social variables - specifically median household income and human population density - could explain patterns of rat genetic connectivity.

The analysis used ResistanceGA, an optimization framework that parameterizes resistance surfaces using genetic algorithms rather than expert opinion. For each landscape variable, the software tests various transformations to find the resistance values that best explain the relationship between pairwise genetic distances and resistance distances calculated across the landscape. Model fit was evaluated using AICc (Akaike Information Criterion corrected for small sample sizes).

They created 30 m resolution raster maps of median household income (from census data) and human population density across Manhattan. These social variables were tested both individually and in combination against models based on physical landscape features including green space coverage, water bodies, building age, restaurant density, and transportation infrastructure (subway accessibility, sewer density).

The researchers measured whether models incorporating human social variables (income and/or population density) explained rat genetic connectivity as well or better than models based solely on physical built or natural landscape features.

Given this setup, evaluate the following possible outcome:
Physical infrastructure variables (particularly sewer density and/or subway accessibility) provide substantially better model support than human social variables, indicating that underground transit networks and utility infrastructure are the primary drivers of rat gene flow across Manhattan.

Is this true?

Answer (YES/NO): NO